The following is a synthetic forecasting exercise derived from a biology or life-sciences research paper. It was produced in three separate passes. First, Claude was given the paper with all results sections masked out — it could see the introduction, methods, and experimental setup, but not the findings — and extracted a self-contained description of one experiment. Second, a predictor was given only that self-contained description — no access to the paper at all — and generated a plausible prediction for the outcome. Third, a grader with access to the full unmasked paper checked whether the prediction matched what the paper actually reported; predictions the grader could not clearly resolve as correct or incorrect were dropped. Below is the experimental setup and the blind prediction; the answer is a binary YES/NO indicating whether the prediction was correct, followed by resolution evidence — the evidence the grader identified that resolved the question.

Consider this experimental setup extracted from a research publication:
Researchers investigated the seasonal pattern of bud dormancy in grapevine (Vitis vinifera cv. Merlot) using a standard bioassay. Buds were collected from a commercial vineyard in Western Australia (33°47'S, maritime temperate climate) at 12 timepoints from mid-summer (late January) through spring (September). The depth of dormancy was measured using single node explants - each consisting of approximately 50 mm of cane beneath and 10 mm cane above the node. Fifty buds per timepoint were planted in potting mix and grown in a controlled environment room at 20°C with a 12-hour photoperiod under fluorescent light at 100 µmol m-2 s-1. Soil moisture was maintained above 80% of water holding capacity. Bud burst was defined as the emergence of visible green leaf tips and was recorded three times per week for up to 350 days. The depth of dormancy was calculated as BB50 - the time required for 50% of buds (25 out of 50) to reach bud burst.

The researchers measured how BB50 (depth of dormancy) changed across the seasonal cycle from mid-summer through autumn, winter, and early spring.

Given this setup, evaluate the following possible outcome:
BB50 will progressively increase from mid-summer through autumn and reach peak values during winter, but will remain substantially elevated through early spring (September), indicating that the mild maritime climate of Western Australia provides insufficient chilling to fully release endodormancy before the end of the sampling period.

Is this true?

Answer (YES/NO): NO